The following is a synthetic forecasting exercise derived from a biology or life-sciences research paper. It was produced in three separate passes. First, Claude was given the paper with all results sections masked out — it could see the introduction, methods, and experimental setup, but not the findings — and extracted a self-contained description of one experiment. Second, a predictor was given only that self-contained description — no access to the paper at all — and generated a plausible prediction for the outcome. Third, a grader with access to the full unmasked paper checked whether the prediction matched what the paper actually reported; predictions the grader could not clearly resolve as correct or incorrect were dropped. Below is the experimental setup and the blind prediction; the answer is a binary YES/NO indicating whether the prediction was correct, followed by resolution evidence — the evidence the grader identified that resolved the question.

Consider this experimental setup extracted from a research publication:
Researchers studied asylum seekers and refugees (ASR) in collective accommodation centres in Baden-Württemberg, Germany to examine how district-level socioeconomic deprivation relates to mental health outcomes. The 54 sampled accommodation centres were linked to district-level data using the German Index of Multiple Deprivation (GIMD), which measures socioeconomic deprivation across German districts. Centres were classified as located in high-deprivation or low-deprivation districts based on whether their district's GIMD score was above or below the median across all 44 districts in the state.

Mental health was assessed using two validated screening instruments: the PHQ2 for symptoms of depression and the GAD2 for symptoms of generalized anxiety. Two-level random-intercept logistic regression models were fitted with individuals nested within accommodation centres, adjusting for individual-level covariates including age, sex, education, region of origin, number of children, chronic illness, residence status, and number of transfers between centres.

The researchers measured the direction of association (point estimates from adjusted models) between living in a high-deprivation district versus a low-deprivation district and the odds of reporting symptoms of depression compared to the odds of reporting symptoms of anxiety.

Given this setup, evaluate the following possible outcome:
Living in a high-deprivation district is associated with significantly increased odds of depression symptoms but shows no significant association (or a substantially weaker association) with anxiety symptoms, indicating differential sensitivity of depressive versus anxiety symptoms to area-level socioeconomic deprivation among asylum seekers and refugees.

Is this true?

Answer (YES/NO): NO